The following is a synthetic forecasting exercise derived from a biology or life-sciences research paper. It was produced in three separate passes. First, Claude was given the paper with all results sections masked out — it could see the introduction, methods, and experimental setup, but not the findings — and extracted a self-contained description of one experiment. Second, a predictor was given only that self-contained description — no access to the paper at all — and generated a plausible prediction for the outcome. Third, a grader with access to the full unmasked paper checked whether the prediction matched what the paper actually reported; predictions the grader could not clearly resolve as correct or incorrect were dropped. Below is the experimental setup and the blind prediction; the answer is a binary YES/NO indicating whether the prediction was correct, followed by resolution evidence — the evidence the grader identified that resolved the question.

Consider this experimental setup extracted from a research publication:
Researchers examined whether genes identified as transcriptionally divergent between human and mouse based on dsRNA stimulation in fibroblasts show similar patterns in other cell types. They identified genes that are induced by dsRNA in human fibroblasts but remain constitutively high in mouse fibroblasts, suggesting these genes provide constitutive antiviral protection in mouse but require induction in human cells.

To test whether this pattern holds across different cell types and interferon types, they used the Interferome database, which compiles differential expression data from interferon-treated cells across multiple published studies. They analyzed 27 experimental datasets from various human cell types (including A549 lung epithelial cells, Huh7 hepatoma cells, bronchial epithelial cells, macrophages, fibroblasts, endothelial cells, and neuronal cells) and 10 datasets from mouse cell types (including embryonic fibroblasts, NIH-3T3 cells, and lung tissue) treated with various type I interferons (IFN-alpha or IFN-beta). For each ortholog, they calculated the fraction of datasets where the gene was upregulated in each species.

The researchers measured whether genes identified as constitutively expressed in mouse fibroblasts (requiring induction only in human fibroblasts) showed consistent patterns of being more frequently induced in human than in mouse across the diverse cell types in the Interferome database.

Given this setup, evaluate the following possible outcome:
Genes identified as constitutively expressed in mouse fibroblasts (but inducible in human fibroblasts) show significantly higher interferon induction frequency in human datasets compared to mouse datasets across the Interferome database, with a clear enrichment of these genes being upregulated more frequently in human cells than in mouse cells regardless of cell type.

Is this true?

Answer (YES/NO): YES